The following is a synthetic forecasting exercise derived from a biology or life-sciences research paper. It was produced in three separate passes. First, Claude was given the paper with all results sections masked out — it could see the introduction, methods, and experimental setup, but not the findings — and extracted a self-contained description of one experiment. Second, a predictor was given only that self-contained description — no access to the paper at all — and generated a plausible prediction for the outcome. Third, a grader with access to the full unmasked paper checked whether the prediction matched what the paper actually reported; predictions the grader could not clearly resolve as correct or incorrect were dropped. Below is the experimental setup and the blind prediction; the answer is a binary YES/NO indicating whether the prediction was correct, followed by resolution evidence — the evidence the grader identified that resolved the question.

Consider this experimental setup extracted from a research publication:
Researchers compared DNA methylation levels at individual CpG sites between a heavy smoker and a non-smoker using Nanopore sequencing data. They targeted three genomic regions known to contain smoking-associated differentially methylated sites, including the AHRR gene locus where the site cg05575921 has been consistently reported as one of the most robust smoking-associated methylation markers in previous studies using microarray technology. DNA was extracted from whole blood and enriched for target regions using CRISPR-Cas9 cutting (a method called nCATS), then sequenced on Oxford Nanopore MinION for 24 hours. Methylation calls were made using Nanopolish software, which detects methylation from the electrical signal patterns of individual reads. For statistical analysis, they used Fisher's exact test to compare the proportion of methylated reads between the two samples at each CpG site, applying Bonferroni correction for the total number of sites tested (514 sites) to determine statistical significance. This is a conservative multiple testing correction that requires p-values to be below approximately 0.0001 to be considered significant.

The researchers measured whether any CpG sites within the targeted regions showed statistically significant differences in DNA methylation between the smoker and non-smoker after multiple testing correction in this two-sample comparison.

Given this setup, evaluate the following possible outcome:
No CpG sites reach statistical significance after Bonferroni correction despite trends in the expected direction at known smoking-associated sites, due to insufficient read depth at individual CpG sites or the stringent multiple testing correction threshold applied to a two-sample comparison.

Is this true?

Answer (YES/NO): NO